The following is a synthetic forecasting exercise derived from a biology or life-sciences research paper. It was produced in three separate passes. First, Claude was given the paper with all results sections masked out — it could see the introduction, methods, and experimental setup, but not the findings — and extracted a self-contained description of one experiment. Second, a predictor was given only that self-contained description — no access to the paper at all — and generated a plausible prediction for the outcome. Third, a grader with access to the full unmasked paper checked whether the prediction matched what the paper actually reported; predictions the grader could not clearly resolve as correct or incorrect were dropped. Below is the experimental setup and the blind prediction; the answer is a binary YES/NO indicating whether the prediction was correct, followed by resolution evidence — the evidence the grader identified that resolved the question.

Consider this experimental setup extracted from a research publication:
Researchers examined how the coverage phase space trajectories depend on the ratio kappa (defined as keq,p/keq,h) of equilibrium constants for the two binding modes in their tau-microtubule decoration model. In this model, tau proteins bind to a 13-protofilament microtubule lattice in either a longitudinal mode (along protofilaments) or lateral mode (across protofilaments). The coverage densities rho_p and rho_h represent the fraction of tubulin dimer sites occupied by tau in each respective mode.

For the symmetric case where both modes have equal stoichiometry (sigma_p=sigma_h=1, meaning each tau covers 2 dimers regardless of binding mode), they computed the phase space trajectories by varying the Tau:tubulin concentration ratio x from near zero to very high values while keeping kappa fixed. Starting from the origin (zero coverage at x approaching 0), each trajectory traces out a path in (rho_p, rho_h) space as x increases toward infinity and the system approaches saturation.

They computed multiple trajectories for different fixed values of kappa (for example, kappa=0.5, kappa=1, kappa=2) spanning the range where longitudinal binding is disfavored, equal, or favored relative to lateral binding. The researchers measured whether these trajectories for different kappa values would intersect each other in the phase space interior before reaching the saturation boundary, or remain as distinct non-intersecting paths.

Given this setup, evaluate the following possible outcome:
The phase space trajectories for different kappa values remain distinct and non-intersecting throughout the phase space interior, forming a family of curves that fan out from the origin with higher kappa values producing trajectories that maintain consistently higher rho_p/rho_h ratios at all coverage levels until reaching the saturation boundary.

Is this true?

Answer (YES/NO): YES